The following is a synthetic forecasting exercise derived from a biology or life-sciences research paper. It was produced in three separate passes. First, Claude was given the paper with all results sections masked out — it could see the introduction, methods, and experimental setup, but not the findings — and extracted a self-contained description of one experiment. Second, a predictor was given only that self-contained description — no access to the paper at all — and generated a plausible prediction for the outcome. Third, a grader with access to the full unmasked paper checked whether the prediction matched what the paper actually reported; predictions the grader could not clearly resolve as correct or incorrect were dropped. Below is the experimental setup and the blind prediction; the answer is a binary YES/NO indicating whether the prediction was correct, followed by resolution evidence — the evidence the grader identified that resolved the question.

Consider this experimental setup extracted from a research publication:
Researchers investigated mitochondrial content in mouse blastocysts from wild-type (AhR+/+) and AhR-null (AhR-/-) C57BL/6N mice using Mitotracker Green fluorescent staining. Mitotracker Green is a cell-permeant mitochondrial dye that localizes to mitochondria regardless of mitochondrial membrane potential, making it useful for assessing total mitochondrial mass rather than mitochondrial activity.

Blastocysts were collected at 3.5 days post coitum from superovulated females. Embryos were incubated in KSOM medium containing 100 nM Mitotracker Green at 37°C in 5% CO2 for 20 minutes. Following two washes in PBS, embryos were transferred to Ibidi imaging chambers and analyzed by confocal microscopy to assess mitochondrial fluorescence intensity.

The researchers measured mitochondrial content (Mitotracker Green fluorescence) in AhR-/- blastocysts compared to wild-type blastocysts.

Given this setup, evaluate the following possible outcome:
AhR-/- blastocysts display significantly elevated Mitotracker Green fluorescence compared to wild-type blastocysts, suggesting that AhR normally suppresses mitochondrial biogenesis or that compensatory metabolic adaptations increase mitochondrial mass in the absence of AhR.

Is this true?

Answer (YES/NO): NO